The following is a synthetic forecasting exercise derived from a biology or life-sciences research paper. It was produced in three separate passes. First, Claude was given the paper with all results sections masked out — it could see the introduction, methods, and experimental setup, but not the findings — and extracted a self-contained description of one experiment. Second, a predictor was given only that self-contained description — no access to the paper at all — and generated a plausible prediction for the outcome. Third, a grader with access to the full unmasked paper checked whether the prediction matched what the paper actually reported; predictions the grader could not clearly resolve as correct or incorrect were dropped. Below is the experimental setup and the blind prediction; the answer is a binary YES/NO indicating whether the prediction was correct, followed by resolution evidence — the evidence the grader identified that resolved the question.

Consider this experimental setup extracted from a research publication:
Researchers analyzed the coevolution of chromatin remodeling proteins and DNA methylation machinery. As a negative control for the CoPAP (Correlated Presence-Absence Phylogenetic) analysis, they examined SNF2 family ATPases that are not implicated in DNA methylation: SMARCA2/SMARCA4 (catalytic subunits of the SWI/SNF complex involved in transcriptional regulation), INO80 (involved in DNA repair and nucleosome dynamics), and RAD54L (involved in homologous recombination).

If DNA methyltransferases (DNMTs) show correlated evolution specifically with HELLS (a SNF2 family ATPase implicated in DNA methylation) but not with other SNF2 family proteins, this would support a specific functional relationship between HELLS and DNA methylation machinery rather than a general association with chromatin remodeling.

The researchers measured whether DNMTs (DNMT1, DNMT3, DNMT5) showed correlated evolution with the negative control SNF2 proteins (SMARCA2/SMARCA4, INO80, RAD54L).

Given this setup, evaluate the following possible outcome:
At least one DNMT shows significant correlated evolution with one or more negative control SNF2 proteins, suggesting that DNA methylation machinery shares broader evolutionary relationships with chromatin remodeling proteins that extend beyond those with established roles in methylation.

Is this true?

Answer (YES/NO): NO